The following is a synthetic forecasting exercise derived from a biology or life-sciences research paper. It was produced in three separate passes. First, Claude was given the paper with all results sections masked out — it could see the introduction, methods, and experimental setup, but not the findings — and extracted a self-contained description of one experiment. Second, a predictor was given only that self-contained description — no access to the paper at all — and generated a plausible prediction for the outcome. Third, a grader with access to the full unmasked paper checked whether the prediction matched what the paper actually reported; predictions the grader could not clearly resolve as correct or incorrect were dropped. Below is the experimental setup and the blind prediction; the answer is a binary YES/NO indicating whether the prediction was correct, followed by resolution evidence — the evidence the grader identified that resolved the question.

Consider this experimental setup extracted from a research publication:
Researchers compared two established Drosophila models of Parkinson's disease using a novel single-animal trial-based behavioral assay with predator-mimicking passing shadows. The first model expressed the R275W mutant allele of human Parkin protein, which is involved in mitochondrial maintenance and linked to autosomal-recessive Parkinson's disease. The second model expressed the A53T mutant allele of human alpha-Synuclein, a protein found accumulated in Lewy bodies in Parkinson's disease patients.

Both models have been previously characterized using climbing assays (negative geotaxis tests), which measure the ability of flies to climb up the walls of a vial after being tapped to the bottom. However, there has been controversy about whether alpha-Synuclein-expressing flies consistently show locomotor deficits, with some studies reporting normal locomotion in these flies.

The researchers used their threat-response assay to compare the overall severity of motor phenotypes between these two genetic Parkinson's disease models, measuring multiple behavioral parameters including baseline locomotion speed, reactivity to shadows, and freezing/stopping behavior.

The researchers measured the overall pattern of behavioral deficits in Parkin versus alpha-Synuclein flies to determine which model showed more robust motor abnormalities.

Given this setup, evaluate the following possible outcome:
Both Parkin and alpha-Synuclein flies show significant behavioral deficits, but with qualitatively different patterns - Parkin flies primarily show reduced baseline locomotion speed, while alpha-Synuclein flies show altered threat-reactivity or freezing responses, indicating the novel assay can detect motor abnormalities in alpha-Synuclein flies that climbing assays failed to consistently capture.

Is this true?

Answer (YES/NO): NO